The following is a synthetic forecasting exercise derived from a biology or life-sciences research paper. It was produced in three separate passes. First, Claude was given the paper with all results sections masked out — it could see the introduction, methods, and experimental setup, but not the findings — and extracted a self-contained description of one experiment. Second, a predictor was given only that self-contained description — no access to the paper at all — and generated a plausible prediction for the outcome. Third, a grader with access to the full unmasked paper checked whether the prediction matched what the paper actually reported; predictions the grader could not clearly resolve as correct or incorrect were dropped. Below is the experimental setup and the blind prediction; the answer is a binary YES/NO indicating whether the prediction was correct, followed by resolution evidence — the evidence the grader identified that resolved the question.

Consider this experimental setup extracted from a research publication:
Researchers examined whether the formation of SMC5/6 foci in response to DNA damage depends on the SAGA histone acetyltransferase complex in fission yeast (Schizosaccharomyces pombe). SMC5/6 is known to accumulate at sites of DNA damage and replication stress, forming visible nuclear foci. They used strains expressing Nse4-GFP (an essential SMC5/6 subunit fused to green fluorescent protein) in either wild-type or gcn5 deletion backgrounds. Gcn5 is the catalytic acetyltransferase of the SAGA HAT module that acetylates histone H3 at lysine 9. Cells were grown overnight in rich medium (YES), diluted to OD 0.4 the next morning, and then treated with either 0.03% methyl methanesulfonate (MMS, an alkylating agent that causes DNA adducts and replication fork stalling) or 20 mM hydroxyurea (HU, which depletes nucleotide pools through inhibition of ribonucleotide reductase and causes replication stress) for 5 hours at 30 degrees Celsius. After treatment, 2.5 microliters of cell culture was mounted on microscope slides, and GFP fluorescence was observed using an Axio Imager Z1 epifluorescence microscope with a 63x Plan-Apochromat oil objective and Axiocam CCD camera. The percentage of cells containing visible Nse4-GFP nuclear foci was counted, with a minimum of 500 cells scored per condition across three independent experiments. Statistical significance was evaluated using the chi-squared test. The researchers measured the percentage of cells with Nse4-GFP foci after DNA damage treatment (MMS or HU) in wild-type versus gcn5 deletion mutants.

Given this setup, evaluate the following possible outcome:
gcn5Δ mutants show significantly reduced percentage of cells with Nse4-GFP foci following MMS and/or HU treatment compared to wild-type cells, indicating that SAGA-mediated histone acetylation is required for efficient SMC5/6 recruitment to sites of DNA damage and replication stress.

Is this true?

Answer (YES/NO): NO